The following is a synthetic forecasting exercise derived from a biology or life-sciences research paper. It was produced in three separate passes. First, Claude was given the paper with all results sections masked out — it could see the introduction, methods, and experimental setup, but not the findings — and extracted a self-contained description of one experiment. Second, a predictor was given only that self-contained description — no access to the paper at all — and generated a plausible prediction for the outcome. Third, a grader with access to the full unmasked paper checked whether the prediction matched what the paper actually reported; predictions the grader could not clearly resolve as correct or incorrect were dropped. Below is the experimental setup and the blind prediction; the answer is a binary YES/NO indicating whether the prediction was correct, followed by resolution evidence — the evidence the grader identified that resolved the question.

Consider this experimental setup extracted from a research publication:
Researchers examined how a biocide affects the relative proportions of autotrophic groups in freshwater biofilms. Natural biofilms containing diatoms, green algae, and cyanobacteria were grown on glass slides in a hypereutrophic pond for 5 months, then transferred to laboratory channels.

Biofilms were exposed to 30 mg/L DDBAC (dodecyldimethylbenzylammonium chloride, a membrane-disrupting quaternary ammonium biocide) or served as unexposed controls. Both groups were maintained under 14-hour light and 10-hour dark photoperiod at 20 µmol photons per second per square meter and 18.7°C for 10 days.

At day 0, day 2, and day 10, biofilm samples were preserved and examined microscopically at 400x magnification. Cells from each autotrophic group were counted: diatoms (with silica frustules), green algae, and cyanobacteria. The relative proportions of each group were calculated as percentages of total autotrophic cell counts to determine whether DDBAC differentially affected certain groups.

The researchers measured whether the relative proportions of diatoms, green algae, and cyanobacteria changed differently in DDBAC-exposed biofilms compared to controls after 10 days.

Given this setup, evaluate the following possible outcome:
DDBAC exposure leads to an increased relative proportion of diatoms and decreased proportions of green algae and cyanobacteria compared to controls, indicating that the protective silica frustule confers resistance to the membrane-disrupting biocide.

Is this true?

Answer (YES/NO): NO